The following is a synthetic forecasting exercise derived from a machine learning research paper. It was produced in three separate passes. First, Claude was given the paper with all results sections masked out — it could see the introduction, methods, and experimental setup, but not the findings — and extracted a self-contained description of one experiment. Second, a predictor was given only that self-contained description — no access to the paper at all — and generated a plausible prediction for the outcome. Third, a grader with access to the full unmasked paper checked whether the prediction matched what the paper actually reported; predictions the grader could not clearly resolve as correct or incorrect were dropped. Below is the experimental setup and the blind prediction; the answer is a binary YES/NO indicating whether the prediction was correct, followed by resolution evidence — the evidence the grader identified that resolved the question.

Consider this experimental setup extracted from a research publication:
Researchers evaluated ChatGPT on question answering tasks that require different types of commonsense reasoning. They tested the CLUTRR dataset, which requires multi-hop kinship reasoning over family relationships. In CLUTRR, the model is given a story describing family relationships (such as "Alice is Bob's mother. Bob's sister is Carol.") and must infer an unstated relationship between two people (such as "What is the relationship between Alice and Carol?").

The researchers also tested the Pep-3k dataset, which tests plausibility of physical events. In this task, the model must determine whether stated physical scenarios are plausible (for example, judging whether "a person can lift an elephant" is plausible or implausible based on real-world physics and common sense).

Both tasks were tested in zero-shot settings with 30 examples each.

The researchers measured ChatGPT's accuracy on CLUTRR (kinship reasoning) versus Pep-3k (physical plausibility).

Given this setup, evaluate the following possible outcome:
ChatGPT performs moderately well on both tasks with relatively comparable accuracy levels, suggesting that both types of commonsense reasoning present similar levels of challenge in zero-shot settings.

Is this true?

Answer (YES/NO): NO